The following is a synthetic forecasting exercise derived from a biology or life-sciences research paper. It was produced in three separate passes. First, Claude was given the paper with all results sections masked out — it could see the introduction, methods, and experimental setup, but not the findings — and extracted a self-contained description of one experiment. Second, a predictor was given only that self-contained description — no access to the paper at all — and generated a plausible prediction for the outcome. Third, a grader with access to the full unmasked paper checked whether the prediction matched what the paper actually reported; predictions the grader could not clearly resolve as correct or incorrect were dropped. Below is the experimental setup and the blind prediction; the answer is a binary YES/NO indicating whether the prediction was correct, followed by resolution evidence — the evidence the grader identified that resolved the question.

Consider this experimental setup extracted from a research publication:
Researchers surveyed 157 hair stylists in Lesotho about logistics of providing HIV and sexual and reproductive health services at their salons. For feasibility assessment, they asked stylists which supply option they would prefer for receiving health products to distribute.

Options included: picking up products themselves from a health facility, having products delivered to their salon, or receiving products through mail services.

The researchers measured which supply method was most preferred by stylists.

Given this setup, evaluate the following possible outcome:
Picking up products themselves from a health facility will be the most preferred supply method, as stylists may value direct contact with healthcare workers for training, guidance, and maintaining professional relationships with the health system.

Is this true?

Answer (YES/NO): NO